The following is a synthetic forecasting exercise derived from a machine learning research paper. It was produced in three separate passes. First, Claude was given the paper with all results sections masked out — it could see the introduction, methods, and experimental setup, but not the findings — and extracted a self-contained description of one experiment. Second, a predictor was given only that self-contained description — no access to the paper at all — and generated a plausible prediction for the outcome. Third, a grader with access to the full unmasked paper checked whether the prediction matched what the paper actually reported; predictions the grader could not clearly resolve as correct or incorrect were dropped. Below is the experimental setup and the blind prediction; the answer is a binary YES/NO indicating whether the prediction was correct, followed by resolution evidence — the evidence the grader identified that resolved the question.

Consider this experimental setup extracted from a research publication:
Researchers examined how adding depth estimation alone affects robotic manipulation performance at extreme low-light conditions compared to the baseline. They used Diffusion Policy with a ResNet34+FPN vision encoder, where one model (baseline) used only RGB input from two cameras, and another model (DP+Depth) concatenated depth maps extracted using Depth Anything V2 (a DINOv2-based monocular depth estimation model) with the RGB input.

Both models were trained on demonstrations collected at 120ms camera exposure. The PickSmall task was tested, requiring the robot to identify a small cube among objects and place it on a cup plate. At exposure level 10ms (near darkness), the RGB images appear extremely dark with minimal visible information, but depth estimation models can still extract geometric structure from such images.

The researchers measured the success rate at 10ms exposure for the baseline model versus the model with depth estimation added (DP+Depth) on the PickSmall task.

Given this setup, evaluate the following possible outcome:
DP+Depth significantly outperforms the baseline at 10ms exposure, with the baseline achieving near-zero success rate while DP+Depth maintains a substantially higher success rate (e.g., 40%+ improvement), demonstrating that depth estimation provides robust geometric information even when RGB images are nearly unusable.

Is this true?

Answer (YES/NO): NO